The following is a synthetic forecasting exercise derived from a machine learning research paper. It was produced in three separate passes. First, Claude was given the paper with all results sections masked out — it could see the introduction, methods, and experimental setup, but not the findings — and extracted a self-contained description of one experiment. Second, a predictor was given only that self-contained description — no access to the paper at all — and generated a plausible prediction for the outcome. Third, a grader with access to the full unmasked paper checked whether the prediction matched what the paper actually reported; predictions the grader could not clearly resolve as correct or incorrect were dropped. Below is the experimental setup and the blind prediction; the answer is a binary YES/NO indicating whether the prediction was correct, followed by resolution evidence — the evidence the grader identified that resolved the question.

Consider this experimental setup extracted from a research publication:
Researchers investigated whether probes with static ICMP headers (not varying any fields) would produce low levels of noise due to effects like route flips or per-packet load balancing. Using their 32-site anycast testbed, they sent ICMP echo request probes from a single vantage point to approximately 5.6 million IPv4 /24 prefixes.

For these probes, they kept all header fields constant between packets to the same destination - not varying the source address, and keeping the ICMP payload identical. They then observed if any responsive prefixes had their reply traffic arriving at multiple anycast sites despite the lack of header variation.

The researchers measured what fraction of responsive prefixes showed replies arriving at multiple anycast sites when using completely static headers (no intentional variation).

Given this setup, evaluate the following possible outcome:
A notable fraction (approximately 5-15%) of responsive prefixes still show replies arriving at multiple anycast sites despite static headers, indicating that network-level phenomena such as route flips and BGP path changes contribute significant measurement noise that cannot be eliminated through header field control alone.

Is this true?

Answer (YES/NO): NO